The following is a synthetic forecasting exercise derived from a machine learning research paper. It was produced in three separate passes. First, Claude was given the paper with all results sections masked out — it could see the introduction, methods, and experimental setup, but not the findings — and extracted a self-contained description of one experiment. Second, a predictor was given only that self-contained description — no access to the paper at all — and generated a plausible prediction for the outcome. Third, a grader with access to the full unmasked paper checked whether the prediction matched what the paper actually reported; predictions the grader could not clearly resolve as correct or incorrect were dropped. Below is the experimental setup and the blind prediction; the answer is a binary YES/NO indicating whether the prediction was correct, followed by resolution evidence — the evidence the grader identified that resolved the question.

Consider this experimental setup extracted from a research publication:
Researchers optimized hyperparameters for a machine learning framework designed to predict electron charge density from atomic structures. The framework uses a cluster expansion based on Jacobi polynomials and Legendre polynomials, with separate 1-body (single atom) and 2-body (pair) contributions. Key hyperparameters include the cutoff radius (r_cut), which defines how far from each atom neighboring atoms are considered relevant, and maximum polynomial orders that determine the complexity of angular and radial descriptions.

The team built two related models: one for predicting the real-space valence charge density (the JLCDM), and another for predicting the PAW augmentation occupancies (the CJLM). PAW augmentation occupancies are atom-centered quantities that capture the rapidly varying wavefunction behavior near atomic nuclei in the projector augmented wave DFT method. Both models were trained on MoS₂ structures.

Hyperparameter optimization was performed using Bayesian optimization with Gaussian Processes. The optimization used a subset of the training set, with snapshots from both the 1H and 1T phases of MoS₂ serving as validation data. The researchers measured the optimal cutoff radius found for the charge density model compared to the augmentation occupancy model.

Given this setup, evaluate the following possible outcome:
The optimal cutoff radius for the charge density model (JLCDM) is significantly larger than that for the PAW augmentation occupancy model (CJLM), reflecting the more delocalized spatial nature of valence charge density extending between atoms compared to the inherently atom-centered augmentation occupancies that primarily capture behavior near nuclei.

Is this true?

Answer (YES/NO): NO